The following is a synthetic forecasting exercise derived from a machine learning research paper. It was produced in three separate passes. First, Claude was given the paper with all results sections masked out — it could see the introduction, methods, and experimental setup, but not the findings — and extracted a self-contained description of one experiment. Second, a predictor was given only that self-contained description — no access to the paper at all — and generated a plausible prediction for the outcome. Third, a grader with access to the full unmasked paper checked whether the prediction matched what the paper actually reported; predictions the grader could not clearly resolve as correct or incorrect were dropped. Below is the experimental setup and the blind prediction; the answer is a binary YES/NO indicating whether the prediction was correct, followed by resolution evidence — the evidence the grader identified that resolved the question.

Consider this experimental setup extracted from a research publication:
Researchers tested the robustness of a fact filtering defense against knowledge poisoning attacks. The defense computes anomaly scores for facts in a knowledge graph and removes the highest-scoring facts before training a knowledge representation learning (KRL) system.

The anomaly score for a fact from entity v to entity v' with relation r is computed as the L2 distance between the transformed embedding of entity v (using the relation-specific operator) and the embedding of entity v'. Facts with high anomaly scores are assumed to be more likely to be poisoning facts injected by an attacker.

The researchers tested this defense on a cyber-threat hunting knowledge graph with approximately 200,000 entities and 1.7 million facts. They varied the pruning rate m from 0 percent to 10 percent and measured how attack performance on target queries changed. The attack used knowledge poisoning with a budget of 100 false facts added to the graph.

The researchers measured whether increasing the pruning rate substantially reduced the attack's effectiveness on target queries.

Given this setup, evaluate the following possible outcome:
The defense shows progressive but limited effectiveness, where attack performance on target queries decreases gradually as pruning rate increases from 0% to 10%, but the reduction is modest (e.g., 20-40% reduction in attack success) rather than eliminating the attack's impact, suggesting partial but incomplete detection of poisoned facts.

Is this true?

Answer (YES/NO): NO